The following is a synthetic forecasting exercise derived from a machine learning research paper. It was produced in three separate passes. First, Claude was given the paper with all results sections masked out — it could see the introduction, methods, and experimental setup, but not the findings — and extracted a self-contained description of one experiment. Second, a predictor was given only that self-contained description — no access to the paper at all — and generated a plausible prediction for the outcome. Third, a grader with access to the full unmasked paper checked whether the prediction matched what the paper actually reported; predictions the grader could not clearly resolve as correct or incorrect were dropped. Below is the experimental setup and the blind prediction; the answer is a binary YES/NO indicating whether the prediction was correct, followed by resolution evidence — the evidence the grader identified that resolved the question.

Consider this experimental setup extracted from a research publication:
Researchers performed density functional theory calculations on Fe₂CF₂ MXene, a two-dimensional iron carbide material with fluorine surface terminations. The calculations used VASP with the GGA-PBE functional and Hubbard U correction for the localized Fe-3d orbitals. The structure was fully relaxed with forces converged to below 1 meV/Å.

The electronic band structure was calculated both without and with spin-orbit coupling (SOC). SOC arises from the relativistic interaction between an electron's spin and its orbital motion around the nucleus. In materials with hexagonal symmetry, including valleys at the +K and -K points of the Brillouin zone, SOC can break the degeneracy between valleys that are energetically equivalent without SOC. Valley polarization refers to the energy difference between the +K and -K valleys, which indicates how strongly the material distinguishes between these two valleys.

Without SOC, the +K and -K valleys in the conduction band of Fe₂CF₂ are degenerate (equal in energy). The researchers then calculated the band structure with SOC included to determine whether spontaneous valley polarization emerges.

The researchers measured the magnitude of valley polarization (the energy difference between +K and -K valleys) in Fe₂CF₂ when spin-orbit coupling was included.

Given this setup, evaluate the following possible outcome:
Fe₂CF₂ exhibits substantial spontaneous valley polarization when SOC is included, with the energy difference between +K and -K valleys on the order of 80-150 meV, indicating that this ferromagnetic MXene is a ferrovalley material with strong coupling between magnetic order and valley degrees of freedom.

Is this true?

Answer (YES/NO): YES